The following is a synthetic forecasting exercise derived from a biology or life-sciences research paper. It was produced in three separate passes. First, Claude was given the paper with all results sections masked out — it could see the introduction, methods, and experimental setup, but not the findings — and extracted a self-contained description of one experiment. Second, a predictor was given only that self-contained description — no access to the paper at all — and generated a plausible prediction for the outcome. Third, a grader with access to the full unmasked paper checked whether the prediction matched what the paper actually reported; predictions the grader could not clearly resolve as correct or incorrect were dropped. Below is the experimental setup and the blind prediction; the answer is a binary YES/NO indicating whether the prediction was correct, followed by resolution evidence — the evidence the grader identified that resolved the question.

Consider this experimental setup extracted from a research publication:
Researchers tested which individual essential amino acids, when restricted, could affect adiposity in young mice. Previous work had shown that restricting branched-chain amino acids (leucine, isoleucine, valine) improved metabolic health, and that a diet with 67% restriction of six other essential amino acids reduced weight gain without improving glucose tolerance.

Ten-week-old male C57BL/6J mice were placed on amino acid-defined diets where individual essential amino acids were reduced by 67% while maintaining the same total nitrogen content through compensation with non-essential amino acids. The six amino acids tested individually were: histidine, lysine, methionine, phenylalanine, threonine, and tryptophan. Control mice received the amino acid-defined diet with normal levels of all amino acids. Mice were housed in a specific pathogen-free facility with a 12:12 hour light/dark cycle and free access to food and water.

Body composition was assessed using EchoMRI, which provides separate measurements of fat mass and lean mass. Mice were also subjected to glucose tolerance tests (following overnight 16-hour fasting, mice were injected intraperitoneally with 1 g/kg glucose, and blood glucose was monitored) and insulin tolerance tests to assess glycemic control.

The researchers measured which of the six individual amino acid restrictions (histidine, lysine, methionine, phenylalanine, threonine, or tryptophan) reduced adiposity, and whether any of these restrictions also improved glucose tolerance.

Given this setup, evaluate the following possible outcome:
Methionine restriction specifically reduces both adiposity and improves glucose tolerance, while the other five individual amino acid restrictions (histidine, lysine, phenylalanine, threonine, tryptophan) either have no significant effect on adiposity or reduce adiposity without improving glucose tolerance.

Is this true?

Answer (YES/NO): NO